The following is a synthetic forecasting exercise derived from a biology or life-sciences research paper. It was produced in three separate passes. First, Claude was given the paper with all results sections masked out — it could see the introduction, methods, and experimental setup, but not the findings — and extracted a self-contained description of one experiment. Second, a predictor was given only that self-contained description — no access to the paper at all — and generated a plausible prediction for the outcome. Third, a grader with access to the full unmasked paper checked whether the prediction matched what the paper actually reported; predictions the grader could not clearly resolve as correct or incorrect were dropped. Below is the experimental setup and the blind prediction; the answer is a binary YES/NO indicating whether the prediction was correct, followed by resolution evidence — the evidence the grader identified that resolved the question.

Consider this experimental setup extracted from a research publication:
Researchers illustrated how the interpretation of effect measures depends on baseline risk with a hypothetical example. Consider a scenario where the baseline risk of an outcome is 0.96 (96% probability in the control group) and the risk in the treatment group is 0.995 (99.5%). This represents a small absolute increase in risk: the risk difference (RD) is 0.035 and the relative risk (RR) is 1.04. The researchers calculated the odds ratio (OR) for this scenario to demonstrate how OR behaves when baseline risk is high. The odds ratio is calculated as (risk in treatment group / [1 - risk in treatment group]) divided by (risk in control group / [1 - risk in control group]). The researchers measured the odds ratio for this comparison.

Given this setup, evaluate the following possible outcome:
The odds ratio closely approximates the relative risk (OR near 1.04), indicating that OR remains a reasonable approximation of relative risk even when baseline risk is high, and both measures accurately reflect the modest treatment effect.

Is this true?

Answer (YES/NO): NO